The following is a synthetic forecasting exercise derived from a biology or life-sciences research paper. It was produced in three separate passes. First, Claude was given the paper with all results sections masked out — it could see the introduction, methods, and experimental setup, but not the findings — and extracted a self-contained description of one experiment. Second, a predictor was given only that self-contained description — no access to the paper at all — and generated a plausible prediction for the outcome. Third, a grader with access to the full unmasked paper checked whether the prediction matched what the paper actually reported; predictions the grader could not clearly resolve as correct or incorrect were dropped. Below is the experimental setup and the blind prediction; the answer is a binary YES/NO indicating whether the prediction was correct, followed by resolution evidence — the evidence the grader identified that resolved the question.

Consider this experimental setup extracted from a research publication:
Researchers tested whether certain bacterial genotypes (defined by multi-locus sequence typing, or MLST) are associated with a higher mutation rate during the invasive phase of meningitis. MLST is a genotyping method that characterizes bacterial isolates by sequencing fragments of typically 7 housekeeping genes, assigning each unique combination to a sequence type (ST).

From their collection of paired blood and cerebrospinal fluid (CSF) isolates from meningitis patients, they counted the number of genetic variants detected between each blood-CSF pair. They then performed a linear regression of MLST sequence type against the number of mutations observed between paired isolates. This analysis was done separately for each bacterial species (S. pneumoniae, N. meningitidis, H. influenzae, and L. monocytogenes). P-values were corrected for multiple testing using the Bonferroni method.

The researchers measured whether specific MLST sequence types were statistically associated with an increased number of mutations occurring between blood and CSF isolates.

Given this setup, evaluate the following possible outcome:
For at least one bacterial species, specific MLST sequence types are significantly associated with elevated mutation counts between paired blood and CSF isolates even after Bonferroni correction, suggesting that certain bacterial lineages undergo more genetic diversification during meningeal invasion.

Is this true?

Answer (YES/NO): NO